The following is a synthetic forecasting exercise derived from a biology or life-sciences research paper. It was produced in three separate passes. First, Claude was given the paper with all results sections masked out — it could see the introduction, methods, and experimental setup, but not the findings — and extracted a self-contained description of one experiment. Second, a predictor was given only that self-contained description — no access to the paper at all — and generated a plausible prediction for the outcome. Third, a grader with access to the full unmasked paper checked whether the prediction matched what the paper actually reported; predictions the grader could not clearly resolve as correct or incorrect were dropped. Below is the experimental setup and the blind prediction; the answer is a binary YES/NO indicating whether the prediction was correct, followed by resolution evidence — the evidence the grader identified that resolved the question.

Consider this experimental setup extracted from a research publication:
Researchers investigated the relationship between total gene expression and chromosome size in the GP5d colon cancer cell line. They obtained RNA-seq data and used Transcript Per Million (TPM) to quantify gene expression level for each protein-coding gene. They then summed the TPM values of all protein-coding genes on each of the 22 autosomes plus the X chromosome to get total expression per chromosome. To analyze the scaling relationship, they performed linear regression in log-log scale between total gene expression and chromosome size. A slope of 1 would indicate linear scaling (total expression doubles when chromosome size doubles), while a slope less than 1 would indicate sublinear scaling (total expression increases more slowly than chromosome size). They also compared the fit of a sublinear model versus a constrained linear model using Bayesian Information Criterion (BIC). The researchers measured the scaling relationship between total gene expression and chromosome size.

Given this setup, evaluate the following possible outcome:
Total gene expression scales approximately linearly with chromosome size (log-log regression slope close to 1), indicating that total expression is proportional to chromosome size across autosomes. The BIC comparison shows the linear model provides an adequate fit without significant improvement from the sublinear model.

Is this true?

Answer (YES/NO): NO